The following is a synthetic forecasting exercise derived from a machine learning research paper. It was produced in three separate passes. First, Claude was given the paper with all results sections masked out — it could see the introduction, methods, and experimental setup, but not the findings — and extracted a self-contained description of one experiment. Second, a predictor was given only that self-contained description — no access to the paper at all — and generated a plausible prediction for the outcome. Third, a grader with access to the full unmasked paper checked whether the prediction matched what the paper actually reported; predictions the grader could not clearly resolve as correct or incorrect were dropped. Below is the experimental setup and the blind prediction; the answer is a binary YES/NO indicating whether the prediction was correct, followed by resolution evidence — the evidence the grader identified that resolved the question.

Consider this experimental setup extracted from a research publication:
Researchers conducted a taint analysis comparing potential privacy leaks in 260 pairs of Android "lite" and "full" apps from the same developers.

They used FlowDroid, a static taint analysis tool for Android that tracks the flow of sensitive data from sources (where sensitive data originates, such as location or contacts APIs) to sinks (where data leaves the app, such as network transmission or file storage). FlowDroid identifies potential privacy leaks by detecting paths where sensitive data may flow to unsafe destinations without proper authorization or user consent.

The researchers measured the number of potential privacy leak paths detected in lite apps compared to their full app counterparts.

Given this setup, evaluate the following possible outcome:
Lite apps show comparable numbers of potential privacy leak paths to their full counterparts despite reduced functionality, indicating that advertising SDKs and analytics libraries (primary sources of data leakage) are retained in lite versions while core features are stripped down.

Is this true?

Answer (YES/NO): NO